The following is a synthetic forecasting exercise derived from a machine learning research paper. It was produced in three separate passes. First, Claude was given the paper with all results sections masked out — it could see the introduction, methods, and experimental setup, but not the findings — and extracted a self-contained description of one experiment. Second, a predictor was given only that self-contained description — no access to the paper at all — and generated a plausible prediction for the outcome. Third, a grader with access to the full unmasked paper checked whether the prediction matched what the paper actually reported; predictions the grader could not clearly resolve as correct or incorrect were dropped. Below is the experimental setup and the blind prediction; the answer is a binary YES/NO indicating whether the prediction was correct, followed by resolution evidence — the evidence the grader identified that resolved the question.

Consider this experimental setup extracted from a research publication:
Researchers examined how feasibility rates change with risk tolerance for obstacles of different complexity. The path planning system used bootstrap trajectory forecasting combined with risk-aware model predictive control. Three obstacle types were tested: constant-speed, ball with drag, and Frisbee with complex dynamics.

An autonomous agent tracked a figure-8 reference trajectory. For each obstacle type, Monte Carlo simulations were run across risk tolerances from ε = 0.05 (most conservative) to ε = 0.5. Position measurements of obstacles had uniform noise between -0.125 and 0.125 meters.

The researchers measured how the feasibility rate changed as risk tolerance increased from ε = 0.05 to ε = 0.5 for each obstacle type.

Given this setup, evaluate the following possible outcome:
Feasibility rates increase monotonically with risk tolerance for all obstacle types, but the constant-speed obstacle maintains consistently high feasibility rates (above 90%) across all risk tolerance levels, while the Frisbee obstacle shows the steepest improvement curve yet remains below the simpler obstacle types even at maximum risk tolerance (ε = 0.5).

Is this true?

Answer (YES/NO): YES